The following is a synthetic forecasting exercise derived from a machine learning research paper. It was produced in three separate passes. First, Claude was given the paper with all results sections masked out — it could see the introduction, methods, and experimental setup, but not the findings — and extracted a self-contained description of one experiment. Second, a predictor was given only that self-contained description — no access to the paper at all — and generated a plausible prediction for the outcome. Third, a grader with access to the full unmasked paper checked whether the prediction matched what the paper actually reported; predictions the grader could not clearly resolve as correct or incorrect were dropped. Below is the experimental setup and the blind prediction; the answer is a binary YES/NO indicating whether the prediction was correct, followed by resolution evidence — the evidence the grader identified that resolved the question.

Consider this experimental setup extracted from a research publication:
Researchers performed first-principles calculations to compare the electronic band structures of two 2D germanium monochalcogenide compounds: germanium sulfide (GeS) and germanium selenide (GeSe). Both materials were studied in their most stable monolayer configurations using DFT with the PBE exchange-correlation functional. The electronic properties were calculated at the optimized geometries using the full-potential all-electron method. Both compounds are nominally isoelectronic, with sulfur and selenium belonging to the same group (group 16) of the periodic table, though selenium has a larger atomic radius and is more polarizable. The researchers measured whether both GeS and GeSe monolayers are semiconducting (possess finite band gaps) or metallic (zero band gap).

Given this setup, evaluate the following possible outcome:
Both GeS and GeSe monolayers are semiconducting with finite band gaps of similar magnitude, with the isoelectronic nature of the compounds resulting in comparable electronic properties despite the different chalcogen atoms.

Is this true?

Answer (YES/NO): NO